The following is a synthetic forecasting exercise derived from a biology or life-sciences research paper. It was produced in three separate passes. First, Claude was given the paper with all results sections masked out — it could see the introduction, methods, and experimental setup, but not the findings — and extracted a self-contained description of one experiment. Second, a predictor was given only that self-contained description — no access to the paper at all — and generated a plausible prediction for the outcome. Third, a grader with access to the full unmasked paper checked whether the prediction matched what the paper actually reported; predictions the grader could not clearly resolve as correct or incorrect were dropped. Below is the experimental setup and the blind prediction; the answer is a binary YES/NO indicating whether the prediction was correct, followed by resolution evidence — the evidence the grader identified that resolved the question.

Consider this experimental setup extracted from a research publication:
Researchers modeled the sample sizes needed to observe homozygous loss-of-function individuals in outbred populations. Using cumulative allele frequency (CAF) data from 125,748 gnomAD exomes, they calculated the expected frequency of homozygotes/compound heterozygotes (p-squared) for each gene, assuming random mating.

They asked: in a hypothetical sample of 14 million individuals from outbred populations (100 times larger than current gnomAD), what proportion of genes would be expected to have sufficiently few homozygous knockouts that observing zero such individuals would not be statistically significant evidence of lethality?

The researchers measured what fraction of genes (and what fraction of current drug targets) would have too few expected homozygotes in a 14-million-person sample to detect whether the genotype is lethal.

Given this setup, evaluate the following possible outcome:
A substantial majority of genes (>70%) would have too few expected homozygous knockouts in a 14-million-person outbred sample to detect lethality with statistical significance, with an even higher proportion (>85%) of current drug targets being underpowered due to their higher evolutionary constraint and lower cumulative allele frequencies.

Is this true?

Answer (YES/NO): NO